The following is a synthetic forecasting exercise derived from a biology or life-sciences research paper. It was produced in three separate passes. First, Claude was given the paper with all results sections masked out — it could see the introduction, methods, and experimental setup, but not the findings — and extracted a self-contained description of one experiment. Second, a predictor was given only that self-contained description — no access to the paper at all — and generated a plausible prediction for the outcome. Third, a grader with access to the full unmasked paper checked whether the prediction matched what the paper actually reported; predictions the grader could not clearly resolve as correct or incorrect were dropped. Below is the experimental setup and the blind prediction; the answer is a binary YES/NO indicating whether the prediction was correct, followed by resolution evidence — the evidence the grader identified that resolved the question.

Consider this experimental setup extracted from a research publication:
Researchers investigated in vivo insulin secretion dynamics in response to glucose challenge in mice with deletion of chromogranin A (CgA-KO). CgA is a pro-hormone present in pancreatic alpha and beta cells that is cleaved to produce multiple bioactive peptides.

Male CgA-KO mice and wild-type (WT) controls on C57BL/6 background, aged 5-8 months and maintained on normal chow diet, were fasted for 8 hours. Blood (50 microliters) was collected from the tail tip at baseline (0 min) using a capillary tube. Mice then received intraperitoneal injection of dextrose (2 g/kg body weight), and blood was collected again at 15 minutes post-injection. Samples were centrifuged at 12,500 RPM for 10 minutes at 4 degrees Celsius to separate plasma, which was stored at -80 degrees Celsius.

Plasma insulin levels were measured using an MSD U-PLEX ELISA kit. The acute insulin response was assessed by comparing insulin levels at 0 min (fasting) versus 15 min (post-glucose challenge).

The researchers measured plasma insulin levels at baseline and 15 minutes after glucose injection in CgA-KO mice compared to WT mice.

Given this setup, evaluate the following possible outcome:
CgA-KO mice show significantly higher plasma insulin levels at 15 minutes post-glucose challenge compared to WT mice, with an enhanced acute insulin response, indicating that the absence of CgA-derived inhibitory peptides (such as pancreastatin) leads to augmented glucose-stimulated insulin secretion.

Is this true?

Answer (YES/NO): NO